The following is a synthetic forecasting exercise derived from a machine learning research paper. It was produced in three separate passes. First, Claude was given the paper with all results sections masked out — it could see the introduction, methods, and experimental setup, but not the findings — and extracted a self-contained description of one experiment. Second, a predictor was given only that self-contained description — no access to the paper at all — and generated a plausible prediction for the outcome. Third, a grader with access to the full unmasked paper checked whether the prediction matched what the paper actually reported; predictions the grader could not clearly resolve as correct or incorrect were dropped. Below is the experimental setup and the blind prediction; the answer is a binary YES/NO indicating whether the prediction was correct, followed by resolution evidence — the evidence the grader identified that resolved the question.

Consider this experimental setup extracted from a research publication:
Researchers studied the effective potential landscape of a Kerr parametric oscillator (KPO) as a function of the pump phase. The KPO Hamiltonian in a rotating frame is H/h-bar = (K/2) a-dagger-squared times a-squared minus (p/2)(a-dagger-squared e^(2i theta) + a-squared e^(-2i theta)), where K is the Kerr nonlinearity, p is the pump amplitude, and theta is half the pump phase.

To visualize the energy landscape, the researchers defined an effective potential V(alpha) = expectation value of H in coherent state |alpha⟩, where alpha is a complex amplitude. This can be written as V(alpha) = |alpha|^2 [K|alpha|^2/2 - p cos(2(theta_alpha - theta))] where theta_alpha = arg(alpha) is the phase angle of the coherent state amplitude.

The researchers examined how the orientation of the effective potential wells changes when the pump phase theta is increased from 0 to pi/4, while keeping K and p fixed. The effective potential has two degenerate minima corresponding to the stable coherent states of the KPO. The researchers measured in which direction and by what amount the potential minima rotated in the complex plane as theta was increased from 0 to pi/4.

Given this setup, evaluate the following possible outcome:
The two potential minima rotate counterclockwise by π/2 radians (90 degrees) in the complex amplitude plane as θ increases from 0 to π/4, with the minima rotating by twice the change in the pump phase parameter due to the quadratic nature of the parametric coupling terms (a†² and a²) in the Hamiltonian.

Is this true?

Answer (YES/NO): NO